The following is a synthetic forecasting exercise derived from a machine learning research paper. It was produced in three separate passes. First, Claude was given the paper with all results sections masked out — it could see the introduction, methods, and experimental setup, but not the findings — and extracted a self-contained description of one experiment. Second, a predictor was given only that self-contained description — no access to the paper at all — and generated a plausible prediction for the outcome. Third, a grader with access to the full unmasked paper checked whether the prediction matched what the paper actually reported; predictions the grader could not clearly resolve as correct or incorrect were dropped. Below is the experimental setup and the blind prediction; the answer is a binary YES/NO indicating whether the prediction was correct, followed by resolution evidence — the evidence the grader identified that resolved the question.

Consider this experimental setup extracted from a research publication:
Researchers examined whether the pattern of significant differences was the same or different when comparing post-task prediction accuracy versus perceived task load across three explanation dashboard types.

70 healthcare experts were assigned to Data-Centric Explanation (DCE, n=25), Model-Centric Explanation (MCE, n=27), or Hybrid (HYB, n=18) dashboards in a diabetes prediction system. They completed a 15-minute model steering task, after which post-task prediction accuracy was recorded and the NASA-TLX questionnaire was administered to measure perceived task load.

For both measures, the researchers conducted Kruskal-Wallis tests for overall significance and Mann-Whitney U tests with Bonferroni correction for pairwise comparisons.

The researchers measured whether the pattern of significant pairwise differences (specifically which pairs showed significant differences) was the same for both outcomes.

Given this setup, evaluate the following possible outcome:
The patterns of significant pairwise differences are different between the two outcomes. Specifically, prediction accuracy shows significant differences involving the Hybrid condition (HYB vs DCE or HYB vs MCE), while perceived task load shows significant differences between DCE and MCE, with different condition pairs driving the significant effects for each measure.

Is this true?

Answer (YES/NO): NO